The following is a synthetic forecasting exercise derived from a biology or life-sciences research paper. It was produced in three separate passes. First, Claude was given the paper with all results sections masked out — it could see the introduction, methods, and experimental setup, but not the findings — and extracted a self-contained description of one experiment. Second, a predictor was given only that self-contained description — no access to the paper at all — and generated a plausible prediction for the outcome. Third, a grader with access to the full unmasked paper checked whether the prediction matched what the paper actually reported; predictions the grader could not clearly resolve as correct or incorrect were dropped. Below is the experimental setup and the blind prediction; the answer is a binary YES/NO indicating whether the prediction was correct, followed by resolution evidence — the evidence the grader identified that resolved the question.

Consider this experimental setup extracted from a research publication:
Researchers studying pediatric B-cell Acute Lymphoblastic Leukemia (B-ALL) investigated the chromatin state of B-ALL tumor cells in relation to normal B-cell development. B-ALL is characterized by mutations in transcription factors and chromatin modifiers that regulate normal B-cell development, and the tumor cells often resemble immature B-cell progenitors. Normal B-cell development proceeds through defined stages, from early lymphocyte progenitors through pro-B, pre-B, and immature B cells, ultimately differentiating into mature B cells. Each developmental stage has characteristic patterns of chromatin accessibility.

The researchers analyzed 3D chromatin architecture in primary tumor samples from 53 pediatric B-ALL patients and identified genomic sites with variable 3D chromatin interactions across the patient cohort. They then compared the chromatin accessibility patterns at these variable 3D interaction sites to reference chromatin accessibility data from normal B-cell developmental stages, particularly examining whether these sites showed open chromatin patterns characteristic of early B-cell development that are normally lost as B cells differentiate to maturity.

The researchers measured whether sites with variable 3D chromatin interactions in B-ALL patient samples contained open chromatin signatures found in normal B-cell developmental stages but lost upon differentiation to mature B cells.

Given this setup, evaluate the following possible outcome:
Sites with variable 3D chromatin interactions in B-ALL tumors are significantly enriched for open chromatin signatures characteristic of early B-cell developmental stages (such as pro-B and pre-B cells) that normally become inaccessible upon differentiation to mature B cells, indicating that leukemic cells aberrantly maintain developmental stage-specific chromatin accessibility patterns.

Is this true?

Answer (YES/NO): YES